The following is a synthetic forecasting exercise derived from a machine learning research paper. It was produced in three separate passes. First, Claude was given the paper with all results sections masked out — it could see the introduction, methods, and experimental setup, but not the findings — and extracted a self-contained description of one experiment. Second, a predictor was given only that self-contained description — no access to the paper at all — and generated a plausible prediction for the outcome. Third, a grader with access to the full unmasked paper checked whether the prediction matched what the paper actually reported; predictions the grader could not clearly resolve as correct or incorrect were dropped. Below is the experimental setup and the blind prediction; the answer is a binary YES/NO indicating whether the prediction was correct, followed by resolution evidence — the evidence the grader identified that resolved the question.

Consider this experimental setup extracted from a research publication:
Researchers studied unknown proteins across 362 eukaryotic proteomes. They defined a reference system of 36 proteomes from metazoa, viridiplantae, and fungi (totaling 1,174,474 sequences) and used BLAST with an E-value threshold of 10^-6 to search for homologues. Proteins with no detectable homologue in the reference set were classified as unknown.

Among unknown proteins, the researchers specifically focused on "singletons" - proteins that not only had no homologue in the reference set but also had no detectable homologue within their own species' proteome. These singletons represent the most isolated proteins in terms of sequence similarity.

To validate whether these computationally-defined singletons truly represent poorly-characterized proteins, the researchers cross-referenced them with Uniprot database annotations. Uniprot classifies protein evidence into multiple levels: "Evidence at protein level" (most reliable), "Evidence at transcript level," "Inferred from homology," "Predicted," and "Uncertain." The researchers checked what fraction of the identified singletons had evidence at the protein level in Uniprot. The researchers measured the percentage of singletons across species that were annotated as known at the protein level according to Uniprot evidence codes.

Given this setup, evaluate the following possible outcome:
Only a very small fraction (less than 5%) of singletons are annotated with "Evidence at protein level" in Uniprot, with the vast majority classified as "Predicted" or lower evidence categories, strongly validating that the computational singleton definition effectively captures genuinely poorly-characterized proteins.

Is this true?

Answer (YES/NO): NO